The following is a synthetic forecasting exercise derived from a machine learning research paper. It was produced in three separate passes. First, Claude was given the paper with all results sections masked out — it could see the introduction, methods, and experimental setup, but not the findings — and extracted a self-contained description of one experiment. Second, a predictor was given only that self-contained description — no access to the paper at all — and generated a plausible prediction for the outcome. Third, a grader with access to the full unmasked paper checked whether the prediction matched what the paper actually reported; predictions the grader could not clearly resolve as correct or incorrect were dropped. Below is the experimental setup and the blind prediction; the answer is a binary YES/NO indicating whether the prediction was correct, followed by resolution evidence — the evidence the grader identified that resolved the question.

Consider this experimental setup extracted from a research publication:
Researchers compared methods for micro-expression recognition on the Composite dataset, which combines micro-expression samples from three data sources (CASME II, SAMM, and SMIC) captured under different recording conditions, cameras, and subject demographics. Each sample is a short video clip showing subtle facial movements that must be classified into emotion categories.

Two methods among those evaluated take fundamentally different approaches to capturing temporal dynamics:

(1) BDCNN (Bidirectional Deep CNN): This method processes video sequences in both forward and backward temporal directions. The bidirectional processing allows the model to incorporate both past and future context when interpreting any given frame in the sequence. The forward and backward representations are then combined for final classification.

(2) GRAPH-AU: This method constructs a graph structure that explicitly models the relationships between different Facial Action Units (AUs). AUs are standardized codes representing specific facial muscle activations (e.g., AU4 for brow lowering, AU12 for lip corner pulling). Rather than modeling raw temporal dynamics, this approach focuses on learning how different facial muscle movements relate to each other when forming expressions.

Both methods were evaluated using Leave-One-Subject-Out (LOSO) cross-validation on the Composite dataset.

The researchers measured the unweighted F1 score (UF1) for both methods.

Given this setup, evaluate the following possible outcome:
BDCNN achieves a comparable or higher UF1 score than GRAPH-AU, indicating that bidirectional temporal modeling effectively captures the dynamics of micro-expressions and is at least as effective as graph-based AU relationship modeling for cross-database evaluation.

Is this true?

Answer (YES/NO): YES